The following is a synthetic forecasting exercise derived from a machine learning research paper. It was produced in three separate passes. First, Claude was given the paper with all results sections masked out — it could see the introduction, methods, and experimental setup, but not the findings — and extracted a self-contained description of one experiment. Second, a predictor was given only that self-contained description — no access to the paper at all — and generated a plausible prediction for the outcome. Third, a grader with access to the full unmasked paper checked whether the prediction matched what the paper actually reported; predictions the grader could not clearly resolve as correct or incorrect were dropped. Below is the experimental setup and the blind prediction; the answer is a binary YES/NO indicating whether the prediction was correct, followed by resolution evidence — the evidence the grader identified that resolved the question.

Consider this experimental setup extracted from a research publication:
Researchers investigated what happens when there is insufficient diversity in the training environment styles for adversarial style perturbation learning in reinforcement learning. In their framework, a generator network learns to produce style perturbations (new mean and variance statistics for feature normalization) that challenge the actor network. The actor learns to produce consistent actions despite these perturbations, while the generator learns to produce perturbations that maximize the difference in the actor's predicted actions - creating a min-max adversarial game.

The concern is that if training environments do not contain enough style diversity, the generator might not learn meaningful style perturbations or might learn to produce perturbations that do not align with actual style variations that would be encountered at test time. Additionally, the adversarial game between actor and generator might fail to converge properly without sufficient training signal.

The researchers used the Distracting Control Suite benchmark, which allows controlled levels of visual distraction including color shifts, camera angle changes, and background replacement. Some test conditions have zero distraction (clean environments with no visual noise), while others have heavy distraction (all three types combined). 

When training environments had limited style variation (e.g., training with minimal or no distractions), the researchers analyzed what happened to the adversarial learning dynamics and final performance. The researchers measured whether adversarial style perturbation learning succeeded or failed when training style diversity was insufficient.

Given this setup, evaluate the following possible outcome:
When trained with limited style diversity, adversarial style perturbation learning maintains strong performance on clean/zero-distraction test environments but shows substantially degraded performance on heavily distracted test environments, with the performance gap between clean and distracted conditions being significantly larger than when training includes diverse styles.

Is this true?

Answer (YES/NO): NO